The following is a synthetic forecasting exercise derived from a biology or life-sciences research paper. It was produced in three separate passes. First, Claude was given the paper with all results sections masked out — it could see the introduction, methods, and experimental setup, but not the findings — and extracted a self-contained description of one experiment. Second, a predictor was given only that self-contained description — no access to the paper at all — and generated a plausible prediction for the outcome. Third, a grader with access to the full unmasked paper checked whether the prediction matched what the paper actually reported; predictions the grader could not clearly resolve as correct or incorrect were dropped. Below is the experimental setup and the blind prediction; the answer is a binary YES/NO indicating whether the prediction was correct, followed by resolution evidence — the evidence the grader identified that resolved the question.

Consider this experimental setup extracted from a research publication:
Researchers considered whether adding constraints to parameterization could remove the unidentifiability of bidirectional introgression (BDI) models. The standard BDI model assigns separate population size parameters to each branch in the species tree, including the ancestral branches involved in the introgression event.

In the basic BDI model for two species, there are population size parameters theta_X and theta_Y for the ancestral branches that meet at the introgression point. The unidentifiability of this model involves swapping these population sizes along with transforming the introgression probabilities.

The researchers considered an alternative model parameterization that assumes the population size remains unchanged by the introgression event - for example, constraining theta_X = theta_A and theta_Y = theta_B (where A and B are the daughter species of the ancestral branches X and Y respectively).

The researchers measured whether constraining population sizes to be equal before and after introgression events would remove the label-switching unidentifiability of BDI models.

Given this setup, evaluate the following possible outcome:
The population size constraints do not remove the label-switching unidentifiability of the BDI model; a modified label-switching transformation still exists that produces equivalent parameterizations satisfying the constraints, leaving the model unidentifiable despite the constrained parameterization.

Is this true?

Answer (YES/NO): NO